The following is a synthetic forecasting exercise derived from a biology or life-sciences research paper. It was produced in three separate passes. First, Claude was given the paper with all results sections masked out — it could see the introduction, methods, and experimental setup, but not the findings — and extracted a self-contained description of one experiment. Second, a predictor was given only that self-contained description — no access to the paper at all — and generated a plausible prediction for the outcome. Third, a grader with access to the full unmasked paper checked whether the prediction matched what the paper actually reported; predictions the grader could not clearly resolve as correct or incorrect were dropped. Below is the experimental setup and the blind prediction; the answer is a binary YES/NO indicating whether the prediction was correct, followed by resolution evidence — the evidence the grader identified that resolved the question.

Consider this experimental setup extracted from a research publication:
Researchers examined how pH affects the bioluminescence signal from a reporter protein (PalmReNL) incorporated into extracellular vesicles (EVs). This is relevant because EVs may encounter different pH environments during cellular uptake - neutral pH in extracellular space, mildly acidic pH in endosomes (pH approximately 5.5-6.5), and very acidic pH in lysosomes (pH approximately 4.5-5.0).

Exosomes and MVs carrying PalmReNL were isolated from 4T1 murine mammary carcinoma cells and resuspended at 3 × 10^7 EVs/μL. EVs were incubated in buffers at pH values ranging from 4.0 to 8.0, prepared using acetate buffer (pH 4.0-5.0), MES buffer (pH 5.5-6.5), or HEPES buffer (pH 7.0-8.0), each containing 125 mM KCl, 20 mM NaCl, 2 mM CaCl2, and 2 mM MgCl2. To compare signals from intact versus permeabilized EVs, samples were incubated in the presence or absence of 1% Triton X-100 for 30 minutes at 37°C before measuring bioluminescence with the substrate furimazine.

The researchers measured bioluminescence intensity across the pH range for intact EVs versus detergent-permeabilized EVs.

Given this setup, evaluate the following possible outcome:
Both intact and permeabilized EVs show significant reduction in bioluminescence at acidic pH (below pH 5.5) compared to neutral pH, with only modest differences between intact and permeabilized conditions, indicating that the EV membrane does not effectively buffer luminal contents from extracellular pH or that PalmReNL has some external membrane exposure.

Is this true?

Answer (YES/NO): YES